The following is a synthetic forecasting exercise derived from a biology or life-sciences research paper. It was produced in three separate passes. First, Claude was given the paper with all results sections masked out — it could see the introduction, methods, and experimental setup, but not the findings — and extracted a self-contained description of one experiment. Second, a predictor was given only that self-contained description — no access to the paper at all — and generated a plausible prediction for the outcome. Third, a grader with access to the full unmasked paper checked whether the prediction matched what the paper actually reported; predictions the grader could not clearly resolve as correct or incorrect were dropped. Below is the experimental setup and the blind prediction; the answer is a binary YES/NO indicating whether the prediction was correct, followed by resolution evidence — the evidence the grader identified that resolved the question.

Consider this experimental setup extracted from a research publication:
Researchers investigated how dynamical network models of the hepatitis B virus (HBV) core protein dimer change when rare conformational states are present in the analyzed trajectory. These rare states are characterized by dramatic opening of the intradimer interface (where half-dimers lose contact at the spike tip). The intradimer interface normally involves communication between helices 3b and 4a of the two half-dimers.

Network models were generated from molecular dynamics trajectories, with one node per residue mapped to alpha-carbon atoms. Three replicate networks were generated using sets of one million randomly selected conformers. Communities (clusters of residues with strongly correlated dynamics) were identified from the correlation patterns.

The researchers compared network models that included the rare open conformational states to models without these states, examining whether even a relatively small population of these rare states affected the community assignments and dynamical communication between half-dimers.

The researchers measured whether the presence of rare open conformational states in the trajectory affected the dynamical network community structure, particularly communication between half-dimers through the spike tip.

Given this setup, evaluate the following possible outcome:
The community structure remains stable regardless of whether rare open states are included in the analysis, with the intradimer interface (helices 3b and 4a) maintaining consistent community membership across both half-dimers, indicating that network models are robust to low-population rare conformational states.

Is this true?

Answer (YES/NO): NO